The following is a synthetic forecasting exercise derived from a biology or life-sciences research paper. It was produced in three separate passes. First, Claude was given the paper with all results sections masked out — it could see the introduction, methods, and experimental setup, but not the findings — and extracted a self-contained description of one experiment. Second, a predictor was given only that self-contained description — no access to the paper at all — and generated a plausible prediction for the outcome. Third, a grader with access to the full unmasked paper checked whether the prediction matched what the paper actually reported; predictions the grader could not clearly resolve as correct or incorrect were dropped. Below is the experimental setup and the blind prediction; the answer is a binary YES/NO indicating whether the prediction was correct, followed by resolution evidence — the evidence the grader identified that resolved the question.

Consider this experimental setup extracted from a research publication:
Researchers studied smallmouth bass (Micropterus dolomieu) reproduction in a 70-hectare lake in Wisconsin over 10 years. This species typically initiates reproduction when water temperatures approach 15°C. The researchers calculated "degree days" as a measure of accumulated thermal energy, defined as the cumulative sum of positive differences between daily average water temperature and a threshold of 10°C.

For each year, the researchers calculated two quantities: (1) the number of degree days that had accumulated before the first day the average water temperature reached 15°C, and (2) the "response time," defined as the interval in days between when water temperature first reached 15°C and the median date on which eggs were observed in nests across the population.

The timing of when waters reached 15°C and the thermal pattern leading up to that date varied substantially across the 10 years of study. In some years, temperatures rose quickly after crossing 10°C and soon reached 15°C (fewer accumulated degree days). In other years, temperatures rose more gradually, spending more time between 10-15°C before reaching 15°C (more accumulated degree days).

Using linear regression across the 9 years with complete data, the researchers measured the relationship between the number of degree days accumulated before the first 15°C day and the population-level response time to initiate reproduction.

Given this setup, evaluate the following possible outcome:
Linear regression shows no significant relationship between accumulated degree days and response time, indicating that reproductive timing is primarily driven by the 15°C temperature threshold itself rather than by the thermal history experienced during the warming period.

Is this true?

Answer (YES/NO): NO